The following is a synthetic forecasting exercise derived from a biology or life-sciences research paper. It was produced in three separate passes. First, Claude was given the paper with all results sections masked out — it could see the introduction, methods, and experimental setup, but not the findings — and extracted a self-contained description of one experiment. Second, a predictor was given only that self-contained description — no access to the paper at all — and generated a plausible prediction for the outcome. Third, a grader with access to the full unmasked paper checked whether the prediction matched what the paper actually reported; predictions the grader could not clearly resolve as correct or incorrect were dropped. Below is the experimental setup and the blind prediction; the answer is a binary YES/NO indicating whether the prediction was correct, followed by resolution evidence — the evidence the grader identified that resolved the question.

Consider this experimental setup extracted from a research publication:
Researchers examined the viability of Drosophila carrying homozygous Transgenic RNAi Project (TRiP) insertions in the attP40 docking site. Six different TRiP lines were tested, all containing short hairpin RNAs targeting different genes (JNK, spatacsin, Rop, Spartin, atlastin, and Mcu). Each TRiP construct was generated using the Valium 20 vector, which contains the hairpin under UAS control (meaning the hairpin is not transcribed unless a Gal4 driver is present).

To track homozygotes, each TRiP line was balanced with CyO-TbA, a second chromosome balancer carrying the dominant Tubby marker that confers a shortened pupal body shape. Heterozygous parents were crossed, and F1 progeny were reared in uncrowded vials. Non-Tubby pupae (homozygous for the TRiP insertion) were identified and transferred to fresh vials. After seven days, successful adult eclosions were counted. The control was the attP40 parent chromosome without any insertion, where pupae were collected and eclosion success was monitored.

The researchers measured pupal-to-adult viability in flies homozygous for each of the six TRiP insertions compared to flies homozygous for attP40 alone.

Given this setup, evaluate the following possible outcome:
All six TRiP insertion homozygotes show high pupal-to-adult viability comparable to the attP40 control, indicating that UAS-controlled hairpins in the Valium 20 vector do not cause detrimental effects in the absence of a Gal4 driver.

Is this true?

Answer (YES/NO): NO